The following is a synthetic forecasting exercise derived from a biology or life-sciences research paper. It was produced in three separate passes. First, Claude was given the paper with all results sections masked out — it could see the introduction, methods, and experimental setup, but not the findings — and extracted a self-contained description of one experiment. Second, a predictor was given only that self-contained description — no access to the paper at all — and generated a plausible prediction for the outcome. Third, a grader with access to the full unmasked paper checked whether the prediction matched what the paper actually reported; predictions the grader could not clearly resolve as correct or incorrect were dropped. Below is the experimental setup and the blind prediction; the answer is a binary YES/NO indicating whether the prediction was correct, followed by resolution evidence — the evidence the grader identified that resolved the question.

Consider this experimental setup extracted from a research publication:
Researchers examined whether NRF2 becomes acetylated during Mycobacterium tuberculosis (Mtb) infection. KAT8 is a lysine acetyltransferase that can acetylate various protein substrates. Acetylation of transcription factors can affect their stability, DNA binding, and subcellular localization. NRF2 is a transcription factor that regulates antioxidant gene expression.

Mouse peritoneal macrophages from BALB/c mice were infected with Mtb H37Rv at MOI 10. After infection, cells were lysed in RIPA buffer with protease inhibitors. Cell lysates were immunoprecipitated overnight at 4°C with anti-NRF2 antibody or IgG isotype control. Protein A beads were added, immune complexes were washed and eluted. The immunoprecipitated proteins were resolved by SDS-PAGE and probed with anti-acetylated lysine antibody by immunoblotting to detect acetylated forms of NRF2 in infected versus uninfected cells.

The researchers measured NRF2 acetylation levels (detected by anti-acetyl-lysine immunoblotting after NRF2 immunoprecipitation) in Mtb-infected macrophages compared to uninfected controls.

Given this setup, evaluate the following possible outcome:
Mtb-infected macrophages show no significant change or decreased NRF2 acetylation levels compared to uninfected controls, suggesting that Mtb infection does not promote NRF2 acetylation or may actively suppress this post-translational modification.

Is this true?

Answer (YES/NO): NO